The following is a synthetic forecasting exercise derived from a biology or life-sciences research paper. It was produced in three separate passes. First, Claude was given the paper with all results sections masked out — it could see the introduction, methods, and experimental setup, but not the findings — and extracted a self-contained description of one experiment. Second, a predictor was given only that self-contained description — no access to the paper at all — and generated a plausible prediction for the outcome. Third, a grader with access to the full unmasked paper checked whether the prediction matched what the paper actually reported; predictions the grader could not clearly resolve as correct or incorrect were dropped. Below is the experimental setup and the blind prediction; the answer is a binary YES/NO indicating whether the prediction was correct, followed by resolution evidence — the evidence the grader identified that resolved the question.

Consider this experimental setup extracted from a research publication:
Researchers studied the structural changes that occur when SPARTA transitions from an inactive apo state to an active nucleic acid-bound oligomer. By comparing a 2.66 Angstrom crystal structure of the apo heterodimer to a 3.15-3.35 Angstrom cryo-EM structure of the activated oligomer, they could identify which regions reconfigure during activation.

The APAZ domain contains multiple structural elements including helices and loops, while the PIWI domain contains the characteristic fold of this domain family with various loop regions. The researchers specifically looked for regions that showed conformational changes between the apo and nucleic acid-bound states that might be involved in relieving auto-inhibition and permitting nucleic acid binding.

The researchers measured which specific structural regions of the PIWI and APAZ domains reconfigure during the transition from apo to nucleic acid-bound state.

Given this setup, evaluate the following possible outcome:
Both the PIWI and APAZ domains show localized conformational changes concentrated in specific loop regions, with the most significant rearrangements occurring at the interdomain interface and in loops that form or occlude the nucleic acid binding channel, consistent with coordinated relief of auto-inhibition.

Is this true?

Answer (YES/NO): NO